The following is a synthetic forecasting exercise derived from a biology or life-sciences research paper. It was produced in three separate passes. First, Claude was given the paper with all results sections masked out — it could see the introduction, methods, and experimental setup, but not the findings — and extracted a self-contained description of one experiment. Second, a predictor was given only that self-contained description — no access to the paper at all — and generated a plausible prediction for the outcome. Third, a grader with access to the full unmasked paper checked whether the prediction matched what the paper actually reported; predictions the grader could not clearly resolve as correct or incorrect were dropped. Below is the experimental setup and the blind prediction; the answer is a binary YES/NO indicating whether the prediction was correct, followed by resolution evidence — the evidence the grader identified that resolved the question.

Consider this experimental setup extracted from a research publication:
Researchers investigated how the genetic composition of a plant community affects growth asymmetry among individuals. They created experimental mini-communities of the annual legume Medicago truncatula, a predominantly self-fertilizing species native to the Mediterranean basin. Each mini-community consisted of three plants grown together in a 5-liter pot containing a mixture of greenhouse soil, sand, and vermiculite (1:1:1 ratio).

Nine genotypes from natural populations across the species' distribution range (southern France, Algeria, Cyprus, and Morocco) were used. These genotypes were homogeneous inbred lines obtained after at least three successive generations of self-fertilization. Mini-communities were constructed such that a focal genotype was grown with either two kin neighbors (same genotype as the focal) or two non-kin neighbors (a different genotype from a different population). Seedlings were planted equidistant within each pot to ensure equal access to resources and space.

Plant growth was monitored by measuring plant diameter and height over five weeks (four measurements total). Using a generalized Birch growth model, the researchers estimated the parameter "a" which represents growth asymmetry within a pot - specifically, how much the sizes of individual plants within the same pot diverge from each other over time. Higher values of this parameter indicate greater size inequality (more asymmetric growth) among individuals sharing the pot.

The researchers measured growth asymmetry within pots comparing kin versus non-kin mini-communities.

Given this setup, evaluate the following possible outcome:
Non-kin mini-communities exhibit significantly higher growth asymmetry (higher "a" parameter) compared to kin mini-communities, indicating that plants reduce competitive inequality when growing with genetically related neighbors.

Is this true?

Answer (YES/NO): YES